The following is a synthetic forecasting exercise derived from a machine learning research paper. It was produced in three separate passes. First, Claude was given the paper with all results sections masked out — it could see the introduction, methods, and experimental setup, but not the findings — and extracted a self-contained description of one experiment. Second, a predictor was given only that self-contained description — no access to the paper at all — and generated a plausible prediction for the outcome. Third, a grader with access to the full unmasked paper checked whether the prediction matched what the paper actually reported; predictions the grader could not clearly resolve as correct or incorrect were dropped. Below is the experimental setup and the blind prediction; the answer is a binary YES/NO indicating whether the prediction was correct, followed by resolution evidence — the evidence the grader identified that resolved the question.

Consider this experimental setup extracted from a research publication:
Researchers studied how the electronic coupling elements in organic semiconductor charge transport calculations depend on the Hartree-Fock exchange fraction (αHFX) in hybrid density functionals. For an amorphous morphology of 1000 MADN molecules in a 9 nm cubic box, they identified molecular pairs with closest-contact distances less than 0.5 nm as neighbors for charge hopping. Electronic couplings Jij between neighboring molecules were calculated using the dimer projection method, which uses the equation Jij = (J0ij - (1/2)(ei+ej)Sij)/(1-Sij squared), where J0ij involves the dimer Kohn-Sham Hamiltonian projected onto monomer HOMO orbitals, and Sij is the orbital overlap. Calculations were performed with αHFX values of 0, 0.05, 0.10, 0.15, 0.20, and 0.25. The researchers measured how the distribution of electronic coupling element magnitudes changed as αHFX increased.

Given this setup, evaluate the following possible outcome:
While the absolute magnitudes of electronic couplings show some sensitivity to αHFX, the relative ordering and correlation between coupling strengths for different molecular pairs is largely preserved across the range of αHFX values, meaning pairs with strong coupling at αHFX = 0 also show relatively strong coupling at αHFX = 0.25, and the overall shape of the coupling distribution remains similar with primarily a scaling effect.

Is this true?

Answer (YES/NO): NO